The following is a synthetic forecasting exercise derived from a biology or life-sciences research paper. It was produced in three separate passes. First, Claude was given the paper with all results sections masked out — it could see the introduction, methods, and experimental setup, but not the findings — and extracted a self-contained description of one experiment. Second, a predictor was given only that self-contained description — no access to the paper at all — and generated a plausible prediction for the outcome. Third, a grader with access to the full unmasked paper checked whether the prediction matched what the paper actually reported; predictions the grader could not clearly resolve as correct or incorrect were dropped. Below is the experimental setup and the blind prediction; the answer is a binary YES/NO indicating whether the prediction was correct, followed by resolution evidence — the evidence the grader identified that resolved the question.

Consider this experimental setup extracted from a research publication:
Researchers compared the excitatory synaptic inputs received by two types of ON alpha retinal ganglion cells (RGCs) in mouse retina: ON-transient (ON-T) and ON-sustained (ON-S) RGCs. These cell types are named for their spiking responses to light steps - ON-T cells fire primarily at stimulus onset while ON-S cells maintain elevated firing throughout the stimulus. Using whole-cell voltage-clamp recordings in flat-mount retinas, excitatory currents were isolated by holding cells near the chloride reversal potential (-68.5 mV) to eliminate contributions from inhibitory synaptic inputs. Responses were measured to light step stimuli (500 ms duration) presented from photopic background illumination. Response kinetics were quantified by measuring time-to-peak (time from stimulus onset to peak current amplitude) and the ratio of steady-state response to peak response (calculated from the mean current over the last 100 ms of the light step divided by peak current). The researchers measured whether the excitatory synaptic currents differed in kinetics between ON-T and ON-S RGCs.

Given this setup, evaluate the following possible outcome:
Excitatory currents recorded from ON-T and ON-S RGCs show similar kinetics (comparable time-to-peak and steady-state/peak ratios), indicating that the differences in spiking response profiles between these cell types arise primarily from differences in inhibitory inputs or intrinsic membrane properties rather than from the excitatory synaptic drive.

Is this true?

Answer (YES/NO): NO